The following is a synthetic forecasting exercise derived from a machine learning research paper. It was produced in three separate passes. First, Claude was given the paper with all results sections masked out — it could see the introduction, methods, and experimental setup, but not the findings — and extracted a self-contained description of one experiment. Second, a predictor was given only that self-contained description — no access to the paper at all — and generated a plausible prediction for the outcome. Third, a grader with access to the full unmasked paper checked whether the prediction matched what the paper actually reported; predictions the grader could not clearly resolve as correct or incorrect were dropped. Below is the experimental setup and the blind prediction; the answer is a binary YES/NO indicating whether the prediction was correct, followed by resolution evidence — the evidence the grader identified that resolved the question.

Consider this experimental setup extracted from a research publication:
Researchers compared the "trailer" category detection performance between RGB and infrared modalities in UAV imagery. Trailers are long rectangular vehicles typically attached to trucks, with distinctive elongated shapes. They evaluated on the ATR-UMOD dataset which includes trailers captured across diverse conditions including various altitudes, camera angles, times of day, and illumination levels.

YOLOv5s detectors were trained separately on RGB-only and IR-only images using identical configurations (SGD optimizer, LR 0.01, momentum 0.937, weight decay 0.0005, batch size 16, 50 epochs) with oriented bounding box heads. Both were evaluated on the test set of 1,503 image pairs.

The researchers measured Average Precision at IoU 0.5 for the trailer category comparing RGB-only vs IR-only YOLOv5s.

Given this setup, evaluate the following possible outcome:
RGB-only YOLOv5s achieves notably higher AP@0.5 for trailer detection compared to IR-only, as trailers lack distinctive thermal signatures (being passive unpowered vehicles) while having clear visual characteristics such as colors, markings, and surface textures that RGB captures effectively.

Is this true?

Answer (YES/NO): NO